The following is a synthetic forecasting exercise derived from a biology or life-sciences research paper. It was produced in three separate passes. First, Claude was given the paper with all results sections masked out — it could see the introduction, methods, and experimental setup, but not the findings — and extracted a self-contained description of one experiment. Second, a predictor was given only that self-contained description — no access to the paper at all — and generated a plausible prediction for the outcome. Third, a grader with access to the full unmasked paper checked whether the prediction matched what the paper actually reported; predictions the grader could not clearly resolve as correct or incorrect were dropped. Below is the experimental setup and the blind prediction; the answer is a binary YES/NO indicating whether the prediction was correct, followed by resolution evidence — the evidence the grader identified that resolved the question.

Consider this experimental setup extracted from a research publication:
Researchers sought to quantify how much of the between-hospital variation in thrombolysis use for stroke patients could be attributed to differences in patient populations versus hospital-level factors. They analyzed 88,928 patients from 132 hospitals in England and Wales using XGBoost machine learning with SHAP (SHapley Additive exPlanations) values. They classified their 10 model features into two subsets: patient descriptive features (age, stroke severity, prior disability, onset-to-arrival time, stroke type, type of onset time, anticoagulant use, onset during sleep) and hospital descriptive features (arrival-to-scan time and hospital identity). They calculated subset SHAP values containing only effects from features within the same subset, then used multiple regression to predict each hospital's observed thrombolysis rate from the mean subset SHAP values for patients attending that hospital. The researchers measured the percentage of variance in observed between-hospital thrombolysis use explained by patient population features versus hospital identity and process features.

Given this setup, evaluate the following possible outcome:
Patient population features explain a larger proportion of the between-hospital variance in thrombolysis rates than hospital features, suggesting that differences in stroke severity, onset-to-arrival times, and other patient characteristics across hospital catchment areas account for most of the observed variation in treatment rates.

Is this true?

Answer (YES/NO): NO